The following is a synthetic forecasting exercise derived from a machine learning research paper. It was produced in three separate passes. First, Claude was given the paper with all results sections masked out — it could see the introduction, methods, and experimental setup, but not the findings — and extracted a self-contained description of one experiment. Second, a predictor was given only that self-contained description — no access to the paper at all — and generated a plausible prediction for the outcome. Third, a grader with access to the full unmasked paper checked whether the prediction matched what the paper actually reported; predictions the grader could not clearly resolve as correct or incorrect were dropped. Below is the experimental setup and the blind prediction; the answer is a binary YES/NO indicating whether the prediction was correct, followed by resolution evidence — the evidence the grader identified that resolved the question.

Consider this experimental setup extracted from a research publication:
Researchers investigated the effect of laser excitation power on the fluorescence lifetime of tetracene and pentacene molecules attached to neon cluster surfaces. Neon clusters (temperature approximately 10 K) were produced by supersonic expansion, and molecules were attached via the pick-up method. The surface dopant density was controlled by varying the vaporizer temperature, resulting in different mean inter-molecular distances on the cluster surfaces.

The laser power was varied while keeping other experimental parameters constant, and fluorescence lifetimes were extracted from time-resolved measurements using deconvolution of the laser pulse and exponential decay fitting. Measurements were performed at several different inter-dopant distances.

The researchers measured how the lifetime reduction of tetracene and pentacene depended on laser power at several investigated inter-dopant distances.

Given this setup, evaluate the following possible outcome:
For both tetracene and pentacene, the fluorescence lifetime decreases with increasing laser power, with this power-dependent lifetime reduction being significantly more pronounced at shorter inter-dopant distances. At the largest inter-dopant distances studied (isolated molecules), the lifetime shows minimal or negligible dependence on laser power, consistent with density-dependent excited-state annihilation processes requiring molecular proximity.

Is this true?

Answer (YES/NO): NO